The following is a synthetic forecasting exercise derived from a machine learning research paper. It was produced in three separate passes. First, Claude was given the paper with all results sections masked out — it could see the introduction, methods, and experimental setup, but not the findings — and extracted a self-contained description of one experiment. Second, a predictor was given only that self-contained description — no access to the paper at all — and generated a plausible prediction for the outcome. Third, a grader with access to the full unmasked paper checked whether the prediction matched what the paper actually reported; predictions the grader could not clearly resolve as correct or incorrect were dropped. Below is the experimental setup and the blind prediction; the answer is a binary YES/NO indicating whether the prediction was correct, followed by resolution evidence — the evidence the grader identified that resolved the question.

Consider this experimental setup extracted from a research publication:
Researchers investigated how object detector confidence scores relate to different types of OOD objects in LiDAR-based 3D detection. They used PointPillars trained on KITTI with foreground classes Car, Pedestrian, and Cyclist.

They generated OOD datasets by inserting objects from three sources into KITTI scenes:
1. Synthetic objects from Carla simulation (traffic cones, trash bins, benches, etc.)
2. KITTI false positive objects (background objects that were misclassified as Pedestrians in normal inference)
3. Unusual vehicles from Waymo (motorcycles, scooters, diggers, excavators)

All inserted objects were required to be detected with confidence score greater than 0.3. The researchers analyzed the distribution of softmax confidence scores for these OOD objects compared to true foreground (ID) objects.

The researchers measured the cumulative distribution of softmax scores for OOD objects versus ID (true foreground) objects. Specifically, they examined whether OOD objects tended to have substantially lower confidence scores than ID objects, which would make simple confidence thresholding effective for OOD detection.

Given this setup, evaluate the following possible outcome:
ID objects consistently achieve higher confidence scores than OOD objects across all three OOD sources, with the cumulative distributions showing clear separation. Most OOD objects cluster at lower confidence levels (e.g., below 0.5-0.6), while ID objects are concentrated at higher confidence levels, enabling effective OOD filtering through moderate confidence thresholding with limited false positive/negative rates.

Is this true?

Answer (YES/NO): NO